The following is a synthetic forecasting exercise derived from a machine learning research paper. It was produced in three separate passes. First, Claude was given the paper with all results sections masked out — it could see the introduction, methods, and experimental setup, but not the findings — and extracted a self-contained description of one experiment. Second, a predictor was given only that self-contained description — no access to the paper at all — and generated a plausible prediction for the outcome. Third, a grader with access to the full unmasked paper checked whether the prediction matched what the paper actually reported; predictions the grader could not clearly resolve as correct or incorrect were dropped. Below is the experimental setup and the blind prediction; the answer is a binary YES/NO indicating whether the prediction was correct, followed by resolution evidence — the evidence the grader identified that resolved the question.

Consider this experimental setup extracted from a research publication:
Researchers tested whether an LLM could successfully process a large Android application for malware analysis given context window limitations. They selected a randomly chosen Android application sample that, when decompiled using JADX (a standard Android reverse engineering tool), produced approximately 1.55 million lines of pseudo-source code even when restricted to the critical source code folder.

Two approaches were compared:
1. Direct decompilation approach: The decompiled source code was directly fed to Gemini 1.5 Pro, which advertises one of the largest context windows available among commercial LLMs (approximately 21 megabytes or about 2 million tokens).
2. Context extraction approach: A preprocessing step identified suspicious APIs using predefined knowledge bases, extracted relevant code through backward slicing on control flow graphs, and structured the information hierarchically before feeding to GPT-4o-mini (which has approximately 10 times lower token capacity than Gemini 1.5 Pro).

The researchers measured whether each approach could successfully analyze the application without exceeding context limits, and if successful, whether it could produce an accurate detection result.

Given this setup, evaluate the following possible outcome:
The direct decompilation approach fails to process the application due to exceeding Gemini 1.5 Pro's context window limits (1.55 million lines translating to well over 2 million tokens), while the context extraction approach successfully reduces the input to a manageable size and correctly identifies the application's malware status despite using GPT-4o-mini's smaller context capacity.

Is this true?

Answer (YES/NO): YES